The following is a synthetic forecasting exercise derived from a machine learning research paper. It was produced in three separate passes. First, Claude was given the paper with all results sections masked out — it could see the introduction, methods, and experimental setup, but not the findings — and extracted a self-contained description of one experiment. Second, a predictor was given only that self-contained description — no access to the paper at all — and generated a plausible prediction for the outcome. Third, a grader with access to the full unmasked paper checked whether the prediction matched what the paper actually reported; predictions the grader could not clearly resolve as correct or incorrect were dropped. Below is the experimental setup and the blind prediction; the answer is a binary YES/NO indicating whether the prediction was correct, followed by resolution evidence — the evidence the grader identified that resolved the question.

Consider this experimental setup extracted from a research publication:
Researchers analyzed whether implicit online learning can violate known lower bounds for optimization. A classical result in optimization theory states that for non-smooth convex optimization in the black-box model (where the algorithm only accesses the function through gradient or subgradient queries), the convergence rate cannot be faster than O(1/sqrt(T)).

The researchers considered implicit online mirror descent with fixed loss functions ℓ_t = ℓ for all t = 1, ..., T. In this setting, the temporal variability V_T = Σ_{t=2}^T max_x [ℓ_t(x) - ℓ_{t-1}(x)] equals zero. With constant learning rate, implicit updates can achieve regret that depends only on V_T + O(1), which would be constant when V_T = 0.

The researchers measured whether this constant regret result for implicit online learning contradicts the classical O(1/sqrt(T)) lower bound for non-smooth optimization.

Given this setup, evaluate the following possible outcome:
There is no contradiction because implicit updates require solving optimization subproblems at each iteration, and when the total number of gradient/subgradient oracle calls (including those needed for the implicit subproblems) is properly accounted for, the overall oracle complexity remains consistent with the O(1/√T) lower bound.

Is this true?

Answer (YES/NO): NO